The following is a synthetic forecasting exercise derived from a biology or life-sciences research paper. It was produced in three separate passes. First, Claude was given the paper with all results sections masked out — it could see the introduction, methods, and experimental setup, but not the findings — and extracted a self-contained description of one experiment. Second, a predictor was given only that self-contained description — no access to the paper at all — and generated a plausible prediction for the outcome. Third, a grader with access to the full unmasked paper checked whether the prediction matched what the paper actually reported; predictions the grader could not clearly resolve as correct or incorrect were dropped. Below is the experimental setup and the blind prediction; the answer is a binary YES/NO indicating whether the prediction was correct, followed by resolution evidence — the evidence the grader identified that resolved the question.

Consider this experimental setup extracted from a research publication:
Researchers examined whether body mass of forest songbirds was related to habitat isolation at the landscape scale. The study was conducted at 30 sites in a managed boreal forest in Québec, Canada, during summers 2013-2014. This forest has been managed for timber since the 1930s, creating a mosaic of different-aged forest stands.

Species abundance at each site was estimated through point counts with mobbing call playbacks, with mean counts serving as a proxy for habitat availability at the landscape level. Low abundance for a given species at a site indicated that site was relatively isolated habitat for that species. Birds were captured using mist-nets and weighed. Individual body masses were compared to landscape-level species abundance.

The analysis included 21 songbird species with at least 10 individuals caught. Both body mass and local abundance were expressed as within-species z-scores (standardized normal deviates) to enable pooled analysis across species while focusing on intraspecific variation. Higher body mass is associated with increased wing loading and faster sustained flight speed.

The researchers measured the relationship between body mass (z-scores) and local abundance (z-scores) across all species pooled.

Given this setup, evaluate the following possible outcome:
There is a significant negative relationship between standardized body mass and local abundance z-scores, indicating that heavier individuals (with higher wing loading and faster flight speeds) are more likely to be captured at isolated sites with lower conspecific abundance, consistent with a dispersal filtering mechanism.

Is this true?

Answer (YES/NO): YES